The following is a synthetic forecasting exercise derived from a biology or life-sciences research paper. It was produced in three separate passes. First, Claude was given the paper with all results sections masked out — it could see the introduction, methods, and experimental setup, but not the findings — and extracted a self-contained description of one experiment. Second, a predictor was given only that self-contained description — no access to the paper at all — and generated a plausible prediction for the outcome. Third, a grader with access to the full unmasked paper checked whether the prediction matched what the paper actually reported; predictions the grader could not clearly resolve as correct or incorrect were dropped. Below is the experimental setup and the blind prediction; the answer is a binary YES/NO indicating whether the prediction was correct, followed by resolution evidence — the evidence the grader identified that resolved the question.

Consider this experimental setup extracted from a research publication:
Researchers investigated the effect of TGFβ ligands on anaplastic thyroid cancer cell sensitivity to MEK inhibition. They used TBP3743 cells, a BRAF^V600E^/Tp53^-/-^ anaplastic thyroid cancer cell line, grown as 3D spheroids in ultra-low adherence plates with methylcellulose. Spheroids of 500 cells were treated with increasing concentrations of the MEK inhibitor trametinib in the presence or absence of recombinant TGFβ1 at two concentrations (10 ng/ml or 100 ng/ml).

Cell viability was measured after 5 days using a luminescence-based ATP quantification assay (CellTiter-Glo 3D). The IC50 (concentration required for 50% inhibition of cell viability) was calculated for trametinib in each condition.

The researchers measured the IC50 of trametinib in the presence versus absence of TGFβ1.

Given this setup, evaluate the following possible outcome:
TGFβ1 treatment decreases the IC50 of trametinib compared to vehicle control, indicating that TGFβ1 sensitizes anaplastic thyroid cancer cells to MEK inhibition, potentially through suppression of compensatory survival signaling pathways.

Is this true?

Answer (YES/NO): NO